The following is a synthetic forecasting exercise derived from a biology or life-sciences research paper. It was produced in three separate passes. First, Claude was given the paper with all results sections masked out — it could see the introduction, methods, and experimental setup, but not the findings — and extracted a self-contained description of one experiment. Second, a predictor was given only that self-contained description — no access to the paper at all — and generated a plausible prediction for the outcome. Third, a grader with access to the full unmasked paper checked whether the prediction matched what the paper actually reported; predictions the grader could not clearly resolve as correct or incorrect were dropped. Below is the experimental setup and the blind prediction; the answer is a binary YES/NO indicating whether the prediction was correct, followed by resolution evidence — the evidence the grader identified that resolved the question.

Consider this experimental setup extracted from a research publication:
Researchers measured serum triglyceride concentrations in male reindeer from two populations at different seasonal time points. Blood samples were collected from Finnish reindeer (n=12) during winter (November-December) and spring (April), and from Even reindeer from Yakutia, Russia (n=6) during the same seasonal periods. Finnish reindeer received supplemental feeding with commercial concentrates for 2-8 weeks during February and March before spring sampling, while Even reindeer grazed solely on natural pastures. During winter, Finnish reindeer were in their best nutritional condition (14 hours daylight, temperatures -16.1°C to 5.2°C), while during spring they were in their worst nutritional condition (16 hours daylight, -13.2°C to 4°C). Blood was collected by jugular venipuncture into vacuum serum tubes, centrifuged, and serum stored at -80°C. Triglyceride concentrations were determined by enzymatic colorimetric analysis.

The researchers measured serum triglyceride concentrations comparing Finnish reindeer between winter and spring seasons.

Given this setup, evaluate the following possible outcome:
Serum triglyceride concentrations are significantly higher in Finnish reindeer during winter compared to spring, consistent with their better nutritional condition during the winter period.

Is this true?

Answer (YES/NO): NO